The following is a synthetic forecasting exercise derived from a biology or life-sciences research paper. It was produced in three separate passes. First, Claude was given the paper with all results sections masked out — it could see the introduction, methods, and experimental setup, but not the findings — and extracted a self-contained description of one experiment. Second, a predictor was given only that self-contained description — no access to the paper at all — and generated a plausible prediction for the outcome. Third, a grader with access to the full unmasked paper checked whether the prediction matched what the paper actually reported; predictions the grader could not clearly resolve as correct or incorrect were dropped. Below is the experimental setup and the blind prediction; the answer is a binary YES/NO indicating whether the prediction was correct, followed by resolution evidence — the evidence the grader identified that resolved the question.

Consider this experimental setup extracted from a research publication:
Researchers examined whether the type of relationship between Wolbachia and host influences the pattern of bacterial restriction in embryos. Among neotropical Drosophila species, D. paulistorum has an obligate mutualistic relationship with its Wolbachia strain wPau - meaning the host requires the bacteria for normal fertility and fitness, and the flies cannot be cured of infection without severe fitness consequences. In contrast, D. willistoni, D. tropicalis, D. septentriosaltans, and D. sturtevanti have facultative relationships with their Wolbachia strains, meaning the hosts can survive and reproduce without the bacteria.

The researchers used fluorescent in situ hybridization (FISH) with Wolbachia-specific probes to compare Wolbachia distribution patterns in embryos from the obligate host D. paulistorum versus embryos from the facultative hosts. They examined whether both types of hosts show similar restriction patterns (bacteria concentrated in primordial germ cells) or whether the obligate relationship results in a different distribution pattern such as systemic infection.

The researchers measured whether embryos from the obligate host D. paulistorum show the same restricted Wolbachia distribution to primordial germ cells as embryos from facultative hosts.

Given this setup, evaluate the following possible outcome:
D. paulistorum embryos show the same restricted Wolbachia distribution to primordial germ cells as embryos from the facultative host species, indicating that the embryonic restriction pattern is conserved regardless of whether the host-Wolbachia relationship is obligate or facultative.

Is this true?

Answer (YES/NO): NO